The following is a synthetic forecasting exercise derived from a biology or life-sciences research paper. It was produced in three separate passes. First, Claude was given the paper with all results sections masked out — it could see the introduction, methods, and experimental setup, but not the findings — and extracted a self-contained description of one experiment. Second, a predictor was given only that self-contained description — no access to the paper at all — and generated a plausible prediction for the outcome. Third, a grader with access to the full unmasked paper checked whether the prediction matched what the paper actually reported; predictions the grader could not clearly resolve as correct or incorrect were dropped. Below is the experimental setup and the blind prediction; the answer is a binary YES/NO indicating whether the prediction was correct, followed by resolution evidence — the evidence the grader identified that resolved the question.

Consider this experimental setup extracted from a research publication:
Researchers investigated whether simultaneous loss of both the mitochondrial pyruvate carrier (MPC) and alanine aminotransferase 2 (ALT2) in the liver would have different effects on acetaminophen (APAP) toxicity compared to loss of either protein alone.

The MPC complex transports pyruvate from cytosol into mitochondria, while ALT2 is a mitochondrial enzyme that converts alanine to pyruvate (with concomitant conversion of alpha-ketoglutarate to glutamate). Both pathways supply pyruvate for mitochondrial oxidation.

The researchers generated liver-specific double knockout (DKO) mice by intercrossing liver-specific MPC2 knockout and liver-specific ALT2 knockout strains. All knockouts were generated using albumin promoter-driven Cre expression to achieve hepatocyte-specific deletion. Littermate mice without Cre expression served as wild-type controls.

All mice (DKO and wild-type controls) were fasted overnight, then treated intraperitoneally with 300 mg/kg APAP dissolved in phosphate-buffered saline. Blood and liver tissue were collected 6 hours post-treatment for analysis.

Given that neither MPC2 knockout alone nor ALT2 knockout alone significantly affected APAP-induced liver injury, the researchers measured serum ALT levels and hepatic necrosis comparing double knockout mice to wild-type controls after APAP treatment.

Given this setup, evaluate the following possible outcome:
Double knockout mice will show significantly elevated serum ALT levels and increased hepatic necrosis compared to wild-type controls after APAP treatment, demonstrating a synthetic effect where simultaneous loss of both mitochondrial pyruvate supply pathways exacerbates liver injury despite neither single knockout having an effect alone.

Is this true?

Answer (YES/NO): YES